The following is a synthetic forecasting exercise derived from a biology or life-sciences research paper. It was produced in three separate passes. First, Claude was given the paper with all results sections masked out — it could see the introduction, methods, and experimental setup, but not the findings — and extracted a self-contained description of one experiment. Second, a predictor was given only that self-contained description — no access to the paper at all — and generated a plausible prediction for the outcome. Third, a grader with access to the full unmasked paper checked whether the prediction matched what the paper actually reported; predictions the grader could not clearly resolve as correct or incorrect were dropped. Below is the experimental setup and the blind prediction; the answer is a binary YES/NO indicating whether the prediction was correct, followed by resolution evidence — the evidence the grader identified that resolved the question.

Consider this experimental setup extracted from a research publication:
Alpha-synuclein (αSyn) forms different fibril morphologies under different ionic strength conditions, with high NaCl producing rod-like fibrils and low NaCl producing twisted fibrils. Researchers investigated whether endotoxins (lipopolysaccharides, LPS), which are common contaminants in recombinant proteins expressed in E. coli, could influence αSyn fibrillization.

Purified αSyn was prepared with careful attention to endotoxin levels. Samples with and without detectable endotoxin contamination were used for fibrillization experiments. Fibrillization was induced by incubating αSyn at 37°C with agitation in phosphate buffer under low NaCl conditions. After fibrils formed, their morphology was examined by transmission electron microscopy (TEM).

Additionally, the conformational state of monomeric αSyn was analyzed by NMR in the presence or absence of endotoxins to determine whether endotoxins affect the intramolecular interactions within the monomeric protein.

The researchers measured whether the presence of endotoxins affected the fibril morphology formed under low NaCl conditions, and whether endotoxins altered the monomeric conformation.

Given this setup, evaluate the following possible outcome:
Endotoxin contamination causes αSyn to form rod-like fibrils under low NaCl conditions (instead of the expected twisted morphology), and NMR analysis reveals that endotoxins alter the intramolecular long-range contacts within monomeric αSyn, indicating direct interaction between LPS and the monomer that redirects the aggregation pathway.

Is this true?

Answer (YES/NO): YES